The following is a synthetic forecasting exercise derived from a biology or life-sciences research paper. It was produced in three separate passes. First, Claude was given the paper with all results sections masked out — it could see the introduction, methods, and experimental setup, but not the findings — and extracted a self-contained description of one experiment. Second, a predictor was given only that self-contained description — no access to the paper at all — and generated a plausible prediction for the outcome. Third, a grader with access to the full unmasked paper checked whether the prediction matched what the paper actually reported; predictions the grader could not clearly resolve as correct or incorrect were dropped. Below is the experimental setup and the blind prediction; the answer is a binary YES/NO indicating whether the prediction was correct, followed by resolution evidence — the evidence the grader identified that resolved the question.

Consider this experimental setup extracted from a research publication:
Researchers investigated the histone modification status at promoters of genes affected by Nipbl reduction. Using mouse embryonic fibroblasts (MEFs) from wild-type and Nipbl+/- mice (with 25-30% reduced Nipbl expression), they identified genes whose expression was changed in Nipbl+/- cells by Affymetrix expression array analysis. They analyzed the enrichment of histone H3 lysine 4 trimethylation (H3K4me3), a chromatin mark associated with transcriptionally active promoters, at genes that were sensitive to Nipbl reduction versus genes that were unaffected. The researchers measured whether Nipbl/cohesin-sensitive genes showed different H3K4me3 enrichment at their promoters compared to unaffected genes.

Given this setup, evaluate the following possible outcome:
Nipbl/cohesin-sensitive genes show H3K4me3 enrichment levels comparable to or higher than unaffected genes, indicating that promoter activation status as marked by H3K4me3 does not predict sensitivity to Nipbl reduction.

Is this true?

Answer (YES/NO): NO